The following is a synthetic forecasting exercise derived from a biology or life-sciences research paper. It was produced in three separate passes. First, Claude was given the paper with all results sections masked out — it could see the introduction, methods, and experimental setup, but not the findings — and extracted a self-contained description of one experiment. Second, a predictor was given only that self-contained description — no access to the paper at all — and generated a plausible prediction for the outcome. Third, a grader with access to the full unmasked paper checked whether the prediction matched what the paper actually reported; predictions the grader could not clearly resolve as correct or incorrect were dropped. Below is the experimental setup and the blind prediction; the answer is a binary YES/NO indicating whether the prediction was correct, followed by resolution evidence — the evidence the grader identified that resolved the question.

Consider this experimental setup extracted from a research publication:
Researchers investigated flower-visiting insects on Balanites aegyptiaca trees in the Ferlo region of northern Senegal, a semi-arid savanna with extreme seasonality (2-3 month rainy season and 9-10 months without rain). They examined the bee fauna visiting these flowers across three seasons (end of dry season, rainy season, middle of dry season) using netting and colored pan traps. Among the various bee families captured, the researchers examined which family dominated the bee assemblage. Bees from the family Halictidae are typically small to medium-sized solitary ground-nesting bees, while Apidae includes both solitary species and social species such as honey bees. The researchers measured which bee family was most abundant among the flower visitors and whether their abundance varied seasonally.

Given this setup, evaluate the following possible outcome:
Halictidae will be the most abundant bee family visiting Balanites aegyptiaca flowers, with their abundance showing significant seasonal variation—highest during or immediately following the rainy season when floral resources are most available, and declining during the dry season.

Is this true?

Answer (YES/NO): NO